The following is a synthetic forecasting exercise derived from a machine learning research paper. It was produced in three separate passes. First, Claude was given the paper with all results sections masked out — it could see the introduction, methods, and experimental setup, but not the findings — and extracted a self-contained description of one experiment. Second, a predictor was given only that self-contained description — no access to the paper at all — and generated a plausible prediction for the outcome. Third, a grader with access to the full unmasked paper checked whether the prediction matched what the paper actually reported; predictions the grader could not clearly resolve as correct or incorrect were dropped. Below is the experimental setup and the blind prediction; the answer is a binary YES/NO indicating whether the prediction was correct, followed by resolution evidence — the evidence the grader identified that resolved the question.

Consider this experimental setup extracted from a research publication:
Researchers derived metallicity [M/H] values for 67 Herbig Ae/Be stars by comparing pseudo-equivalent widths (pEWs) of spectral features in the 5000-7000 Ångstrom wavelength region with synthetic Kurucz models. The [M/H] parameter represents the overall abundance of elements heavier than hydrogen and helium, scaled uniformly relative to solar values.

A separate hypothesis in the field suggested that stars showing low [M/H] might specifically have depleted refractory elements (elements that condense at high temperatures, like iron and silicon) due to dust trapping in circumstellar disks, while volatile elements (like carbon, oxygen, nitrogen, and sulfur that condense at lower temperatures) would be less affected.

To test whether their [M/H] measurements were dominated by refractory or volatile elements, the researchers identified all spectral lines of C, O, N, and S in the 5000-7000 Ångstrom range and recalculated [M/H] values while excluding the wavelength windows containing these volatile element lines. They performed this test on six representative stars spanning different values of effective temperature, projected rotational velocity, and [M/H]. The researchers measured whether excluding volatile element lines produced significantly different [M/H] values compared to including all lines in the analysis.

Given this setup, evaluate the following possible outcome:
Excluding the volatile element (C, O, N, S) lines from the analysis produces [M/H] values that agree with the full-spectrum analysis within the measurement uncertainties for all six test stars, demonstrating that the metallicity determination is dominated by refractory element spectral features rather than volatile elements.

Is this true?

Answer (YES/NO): YES